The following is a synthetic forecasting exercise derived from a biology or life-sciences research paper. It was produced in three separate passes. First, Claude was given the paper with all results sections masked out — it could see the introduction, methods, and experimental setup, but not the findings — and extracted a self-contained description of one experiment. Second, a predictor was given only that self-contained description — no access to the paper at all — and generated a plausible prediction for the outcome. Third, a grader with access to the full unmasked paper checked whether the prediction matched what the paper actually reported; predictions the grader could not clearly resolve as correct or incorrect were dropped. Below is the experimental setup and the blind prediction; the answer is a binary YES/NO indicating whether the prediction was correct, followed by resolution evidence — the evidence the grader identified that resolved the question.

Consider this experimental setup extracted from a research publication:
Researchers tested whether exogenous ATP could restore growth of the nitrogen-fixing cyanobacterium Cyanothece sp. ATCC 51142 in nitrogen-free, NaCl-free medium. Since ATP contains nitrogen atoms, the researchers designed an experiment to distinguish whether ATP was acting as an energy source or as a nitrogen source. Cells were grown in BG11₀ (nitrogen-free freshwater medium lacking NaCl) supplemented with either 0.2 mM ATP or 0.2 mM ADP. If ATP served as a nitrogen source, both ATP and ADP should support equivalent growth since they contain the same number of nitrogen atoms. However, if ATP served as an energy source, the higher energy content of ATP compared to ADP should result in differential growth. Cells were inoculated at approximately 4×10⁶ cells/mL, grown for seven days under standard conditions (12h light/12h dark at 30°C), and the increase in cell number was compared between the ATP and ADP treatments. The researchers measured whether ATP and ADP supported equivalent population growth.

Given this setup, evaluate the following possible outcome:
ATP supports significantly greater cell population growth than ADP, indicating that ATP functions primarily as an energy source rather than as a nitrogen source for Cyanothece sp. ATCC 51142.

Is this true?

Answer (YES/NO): YES